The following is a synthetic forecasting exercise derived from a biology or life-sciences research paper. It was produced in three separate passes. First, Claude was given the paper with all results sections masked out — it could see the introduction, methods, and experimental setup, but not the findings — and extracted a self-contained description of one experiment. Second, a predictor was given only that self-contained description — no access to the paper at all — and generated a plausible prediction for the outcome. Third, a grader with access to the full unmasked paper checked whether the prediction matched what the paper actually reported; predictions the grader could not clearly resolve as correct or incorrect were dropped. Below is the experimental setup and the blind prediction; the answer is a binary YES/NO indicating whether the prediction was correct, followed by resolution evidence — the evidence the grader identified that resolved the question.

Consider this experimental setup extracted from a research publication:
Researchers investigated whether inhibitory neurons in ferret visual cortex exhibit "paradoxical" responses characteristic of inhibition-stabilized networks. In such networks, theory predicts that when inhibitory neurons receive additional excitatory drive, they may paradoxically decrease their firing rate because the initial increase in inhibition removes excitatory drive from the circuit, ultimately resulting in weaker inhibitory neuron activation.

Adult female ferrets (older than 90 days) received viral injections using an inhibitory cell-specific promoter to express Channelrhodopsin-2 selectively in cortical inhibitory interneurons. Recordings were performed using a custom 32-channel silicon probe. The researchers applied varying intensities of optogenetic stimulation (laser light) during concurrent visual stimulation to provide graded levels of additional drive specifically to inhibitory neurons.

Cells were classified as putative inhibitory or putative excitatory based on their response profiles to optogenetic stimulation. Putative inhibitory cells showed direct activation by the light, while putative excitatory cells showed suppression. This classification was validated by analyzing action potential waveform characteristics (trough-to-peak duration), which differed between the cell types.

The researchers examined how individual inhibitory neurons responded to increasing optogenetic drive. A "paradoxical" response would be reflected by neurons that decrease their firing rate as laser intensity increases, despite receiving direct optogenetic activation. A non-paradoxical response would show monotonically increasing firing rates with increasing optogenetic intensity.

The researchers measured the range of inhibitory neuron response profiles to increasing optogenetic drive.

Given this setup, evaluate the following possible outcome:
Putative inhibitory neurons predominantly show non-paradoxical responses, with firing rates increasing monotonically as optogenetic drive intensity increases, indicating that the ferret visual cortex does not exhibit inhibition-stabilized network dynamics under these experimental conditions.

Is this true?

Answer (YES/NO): NO